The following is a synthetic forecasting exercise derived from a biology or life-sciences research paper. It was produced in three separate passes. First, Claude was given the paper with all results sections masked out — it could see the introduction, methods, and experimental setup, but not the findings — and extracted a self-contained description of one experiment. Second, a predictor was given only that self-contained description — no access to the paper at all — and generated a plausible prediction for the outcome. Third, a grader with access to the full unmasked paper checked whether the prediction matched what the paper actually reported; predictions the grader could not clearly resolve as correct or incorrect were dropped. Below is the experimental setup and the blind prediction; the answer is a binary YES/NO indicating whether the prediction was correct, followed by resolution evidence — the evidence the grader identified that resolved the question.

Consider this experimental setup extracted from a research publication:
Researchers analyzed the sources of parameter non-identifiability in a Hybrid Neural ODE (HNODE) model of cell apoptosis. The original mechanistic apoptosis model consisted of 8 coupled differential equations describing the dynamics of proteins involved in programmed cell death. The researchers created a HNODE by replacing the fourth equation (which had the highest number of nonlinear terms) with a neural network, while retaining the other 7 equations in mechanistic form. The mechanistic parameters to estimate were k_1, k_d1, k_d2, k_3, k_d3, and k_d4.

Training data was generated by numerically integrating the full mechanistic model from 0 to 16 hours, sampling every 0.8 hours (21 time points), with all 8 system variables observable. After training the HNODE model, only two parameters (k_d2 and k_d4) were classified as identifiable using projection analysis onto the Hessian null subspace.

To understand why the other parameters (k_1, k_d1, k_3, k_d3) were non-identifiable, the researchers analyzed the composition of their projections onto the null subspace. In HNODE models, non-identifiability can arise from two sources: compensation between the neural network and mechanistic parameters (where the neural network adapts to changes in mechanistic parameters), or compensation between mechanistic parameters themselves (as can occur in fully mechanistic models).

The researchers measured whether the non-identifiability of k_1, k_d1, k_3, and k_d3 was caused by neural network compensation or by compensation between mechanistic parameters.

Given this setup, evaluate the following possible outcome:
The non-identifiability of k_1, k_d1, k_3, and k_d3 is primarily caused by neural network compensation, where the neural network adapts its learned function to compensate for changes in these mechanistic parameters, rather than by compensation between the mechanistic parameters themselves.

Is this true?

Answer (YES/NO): NO